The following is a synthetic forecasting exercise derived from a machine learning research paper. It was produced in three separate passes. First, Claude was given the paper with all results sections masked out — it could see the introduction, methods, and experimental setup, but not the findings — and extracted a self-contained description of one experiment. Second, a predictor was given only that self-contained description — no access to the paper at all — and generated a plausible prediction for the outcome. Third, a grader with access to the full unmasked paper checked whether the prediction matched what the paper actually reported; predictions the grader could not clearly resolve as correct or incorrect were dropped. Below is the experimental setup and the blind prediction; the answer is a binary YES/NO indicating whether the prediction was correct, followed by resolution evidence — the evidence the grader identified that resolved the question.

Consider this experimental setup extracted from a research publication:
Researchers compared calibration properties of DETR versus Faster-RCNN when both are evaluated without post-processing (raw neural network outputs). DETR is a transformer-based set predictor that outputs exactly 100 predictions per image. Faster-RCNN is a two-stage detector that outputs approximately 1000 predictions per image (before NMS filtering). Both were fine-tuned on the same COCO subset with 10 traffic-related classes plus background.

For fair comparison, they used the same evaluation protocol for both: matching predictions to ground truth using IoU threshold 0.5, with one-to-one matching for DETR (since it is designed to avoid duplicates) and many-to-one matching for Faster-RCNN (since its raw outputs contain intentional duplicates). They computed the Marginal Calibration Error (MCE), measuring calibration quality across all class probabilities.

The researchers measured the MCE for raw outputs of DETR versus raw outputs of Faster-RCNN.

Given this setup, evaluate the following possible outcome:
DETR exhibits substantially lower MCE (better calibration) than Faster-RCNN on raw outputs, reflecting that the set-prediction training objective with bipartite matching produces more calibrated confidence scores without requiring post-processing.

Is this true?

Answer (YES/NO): NO